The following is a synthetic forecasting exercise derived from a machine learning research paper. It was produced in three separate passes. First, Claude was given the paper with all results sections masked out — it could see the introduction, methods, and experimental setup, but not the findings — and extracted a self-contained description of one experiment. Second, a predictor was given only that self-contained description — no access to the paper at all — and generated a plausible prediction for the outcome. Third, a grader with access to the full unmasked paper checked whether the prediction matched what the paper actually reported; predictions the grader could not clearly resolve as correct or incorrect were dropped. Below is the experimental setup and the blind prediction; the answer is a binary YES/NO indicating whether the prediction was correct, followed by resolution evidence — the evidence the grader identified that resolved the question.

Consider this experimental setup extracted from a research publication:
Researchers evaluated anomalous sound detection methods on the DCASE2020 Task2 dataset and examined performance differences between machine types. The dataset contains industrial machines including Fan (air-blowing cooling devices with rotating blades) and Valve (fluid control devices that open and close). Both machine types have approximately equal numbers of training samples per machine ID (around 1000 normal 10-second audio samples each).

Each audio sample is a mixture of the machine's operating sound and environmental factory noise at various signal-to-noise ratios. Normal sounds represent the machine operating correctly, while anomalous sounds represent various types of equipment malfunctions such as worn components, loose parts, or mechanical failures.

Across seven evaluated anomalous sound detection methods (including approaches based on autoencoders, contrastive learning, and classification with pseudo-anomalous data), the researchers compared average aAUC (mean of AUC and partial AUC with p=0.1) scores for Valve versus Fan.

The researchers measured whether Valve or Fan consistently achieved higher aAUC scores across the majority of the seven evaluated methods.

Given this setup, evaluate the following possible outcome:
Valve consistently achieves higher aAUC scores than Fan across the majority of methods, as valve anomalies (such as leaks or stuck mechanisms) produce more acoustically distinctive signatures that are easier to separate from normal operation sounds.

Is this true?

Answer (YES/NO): YES